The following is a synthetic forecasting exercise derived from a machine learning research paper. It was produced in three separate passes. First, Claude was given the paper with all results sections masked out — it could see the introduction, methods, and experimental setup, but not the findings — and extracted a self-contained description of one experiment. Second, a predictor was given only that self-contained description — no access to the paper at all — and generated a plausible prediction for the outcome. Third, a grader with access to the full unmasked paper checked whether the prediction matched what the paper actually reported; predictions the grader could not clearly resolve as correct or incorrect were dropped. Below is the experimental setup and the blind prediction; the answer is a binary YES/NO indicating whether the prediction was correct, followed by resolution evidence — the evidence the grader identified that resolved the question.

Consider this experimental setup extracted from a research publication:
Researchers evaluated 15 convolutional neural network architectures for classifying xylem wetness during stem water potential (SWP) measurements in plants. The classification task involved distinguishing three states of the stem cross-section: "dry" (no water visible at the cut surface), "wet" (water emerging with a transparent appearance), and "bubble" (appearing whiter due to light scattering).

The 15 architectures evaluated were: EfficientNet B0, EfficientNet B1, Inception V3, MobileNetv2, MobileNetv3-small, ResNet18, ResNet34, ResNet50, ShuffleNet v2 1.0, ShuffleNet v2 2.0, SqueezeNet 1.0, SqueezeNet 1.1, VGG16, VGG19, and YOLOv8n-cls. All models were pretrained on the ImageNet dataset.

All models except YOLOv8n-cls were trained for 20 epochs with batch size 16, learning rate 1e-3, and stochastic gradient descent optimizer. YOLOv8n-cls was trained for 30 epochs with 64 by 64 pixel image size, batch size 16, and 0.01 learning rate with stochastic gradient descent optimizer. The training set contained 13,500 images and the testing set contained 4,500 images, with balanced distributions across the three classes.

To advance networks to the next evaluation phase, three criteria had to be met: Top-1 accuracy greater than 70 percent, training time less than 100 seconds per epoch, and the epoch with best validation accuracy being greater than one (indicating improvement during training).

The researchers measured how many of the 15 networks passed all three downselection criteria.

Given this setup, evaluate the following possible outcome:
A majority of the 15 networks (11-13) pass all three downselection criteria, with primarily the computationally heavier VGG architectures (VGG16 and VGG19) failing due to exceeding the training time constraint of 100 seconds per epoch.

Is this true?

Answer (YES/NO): NO